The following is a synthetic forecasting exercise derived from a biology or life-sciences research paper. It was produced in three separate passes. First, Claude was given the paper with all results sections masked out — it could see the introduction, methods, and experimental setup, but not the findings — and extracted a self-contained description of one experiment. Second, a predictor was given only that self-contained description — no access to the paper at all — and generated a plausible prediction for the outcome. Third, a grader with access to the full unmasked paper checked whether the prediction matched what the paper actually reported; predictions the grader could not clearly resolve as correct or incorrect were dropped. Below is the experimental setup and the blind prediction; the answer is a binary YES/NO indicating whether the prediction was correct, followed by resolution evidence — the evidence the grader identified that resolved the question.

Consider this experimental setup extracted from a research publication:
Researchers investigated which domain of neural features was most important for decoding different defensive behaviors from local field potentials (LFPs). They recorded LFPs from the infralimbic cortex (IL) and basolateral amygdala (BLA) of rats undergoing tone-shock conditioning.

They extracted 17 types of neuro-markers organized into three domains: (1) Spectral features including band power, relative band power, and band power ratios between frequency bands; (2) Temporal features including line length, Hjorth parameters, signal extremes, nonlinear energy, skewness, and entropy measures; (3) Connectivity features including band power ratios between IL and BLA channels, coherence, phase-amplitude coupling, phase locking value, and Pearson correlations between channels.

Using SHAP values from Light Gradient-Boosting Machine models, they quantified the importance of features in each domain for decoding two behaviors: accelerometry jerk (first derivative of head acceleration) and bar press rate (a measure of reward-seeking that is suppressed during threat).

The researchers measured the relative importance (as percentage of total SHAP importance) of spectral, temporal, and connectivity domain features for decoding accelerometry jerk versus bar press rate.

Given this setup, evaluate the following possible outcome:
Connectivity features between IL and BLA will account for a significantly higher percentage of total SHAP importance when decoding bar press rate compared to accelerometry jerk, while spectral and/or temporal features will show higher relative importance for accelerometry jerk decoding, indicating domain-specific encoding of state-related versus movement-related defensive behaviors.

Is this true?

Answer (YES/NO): YES